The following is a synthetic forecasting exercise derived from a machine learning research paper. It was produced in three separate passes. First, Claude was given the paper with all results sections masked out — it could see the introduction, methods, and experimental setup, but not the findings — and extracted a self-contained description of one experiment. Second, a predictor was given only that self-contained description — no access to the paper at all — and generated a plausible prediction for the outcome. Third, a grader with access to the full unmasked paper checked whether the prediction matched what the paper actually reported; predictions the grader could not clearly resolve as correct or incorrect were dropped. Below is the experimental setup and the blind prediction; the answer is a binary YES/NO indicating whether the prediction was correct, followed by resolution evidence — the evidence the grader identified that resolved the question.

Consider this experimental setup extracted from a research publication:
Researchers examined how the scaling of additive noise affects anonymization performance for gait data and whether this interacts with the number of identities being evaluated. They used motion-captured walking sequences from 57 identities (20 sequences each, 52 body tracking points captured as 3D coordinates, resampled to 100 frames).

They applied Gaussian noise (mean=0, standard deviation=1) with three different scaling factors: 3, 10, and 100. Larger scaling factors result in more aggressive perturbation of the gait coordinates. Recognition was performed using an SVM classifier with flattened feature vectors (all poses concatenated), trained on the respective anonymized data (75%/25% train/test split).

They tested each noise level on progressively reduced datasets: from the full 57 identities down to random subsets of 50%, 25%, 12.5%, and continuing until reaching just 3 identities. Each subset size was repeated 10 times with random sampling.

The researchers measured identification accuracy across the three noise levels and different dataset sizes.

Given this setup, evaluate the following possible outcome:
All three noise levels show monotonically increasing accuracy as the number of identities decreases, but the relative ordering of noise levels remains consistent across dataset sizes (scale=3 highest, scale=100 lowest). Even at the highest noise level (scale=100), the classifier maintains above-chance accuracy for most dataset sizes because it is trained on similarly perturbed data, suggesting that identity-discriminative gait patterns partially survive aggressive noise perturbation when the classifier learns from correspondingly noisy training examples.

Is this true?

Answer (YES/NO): NO